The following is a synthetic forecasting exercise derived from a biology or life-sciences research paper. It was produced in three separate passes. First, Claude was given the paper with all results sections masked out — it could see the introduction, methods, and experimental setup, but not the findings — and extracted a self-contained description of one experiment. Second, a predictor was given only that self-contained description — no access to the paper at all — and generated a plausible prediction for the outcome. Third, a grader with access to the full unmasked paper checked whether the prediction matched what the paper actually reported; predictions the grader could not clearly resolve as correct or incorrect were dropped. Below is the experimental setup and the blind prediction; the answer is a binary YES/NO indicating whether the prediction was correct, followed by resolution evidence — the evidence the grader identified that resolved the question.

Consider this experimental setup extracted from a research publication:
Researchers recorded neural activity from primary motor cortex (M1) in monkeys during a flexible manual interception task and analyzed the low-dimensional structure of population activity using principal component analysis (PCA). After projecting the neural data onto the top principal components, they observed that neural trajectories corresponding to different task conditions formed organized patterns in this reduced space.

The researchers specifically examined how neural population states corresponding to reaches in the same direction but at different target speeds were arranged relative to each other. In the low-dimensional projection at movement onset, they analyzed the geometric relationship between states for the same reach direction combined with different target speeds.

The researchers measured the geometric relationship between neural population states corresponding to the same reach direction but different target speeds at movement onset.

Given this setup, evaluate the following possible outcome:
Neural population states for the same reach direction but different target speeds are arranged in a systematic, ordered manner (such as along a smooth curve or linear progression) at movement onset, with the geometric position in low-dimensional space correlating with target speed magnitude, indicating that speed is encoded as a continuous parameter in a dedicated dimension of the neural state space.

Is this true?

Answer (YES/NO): NO